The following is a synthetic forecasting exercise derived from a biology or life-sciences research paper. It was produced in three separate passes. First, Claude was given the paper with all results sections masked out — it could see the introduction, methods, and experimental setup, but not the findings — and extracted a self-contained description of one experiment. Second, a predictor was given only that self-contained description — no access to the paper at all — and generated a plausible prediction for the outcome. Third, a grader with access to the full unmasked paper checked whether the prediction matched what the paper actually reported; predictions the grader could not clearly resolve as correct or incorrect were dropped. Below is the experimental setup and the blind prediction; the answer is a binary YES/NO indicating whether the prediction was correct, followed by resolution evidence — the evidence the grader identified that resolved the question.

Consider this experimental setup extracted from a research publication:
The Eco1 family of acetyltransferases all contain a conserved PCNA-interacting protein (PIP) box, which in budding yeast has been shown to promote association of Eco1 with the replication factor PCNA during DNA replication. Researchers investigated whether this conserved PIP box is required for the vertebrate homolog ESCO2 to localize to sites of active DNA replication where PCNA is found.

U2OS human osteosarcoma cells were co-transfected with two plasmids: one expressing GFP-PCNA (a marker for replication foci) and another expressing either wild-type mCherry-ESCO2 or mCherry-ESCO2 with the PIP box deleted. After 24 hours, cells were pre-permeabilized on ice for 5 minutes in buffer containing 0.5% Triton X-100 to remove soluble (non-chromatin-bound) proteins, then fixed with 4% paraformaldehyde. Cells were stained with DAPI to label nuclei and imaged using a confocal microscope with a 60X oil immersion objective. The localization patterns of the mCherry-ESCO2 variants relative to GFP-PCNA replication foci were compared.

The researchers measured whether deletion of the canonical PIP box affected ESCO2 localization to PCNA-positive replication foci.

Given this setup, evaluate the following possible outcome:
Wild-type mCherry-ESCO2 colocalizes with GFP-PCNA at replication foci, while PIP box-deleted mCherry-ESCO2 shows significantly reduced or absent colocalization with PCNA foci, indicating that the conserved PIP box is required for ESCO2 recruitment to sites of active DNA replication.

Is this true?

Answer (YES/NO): NO